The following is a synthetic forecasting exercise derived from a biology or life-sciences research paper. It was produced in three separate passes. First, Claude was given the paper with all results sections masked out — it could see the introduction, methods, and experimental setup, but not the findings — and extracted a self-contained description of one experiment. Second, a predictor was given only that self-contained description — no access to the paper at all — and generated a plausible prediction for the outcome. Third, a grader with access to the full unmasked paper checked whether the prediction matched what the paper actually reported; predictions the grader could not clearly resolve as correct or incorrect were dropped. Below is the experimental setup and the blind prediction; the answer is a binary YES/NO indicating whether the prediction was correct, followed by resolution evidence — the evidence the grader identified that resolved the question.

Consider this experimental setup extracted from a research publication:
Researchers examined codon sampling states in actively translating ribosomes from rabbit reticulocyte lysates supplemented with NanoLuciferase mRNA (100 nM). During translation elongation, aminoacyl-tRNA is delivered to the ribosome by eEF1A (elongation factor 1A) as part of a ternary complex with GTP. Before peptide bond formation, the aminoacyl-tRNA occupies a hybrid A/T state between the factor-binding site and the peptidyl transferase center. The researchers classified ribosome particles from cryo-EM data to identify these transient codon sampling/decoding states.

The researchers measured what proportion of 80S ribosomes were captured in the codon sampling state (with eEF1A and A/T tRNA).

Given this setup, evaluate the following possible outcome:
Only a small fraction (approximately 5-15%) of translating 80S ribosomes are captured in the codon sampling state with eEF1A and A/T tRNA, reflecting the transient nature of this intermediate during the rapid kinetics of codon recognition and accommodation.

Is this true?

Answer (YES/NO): YES